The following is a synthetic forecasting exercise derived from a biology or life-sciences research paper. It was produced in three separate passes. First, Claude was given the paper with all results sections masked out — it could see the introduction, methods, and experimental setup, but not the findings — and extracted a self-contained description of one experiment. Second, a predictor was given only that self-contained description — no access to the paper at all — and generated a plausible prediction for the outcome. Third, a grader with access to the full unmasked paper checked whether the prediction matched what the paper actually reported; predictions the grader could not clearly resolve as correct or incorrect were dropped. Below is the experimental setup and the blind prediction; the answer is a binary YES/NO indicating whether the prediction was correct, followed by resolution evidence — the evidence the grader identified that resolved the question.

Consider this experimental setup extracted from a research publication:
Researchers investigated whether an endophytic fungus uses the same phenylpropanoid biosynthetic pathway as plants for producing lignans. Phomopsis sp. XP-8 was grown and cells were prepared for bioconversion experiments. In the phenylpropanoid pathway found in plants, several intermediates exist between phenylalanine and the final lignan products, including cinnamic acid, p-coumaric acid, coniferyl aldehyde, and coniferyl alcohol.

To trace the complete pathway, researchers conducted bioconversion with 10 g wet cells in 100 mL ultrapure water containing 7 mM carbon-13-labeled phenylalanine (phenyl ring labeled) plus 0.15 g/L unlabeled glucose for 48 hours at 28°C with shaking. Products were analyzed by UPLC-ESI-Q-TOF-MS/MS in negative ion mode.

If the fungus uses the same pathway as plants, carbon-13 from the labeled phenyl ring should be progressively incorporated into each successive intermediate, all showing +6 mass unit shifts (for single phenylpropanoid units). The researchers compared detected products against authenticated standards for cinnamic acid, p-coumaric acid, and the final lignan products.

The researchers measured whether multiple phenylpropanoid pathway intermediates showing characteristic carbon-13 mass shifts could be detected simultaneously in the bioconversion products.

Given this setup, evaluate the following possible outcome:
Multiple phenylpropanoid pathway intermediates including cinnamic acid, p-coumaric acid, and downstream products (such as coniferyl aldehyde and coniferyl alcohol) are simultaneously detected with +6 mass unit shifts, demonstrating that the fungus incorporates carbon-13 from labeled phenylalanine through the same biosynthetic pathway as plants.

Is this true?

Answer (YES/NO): NO